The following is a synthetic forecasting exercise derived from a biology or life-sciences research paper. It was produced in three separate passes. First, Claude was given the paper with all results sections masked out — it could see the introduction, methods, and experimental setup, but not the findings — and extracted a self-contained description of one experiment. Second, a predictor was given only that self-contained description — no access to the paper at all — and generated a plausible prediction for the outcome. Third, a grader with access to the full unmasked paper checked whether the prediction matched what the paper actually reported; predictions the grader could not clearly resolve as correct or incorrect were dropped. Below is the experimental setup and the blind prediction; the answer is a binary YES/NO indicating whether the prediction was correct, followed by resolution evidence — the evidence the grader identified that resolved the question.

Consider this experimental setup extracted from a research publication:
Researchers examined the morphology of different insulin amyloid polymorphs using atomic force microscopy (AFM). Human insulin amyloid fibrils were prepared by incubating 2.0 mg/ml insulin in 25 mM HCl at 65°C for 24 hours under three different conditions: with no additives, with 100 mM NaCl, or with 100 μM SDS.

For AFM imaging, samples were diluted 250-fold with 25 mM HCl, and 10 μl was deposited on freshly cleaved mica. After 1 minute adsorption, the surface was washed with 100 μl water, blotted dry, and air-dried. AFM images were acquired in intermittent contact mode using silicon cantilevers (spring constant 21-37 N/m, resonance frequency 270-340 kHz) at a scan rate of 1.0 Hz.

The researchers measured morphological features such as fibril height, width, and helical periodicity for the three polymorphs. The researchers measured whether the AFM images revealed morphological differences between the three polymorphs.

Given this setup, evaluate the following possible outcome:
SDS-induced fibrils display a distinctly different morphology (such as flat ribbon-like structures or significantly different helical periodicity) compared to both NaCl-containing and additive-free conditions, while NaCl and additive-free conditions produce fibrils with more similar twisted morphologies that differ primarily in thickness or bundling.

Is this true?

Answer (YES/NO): NO